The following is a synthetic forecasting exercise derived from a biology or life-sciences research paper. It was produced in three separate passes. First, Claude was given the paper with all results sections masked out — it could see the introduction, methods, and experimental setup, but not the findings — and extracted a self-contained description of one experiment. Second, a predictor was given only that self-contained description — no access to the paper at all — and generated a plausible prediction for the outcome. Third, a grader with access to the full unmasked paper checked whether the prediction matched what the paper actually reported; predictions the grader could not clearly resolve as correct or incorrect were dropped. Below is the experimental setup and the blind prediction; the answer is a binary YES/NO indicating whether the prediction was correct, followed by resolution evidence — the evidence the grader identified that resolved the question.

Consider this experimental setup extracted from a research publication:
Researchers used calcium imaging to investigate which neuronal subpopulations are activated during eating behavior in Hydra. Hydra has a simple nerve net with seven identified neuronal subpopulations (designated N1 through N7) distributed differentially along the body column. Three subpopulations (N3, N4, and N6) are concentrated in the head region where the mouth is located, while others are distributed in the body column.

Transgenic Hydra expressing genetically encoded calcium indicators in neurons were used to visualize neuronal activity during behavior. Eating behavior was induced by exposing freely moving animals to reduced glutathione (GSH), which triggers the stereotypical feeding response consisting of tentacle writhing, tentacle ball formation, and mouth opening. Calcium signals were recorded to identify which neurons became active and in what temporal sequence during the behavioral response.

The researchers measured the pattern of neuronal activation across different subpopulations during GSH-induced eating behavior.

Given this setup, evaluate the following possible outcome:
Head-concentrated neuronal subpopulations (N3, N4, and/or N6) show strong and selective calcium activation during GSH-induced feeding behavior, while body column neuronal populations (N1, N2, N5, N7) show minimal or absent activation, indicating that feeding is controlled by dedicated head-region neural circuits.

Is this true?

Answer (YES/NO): NO